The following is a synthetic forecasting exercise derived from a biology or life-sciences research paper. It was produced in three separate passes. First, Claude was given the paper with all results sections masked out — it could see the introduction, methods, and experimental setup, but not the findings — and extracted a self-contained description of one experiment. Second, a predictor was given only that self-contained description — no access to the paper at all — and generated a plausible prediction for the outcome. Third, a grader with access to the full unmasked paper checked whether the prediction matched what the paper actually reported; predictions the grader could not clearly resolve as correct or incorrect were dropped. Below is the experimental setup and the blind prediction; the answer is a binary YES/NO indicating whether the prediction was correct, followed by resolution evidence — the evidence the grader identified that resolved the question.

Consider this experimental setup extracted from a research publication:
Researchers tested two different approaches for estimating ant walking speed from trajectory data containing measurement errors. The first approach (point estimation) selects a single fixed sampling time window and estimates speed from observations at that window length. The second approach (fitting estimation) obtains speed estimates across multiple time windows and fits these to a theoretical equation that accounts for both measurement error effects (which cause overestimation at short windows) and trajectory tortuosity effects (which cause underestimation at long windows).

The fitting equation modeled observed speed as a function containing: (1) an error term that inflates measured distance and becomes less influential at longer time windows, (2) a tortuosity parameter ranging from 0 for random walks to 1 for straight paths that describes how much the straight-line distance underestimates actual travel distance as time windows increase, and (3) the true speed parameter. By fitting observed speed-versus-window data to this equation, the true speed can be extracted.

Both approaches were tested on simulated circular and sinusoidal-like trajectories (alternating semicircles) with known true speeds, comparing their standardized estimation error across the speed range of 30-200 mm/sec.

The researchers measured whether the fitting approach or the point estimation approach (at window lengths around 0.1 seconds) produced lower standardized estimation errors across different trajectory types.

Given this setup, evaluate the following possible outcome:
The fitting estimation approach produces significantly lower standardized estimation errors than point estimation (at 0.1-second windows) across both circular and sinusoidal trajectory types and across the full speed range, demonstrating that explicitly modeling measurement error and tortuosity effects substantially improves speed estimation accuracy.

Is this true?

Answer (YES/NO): NO